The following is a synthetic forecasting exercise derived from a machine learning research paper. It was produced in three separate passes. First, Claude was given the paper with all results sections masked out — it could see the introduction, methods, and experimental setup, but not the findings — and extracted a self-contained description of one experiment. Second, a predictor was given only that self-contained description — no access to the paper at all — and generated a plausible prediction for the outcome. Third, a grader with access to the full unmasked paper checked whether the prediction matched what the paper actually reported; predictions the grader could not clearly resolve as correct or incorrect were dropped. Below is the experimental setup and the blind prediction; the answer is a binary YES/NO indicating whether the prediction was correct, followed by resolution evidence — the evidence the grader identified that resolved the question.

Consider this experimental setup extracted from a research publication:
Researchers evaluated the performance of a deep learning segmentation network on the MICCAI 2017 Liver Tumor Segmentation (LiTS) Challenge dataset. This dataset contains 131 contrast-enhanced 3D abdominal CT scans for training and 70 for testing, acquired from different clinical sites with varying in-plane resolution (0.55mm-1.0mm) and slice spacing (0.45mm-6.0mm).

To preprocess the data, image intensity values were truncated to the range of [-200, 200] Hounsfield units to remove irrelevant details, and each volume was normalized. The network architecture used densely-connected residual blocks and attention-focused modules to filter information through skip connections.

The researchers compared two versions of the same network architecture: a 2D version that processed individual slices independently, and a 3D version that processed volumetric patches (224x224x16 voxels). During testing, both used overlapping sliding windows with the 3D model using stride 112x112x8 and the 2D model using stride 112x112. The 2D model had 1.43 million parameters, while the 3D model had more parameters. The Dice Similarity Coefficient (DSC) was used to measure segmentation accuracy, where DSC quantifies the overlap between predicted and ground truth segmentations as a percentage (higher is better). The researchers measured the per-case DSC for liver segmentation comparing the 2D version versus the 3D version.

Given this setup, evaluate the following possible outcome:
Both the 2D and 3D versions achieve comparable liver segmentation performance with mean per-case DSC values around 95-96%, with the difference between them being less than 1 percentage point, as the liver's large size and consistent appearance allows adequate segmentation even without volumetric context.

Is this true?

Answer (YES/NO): NO